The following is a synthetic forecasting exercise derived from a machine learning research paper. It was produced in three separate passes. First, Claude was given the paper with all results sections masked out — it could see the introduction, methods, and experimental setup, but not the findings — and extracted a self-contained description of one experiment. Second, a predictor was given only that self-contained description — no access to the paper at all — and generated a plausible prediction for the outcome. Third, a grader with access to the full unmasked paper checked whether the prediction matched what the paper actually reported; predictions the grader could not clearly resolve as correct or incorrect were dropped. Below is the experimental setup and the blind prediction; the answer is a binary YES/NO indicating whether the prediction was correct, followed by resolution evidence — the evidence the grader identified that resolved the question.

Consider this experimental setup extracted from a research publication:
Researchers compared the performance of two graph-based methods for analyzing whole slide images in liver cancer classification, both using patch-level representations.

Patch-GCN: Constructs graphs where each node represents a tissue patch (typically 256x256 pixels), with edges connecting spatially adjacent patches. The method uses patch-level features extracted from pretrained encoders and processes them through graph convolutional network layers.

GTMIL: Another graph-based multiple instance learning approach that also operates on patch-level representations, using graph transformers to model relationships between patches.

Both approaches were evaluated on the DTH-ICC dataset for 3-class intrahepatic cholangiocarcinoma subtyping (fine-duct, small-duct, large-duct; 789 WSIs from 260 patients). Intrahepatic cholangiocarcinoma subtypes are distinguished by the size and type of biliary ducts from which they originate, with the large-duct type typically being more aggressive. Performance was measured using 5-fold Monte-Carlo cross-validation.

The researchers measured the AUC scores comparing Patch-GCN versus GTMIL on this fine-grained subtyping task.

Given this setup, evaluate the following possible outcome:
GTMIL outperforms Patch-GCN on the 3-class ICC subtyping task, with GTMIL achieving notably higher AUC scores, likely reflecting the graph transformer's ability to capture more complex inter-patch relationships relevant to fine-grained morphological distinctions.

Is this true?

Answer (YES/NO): YES